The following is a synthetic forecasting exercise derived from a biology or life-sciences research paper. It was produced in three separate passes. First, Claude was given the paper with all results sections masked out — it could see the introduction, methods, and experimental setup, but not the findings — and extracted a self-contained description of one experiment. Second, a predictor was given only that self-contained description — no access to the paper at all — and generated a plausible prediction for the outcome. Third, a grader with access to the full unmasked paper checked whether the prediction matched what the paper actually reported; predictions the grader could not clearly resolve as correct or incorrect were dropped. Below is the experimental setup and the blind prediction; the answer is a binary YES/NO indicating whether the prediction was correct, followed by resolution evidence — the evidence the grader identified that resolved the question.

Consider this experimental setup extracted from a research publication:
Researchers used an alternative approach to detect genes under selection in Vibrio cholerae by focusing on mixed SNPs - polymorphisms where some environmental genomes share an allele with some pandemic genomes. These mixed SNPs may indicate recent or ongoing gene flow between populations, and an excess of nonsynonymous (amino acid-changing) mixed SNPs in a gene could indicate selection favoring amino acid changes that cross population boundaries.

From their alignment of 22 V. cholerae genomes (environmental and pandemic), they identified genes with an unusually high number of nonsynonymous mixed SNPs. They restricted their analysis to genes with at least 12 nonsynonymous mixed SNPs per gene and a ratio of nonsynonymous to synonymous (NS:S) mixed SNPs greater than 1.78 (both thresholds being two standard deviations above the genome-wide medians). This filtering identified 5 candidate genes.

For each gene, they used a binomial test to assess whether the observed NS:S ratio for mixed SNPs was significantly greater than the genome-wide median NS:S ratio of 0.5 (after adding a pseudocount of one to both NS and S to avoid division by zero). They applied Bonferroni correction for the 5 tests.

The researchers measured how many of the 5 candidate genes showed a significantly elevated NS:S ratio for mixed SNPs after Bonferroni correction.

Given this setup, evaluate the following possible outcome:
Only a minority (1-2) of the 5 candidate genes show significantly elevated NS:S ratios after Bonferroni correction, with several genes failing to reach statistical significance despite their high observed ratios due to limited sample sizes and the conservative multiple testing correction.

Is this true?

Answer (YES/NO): NO